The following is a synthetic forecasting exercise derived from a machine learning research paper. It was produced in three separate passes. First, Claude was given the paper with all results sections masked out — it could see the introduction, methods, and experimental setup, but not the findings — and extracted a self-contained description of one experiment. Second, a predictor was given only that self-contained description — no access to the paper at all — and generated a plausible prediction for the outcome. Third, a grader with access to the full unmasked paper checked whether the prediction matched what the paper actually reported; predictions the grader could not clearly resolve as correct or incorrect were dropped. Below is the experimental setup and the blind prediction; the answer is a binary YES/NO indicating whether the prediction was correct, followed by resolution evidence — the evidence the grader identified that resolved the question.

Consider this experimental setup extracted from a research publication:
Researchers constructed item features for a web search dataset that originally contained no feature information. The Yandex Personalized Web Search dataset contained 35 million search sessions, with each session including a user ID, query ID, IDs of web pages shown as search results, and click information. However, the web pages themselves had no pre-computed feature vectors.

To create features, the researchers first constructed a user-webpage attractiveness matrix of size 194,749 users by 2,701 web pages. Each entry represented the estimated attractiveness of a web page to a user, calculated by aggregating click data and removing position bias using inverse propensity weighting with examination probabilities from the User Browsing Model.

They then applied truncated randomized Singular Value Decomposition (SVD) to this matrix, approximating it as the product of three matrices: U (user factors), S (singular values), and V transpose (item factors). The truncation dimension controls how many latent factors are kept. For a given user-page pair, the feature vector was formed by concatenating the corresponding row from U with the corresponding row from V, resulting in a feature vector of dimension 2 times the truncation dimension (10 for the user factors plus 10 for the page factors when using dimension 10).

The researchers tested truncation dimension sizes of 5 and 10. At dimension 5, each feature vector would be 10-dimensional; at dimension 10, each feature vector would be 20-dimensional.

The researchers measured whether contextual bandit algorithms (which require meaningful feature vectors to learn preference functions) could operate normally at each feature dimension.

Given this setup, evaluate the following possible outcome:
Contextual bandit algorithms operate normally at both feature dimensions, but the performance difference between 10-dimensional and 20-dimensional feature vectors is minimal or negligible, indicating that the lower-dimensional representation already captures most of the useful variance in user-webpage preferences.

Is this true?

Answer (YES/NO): NO